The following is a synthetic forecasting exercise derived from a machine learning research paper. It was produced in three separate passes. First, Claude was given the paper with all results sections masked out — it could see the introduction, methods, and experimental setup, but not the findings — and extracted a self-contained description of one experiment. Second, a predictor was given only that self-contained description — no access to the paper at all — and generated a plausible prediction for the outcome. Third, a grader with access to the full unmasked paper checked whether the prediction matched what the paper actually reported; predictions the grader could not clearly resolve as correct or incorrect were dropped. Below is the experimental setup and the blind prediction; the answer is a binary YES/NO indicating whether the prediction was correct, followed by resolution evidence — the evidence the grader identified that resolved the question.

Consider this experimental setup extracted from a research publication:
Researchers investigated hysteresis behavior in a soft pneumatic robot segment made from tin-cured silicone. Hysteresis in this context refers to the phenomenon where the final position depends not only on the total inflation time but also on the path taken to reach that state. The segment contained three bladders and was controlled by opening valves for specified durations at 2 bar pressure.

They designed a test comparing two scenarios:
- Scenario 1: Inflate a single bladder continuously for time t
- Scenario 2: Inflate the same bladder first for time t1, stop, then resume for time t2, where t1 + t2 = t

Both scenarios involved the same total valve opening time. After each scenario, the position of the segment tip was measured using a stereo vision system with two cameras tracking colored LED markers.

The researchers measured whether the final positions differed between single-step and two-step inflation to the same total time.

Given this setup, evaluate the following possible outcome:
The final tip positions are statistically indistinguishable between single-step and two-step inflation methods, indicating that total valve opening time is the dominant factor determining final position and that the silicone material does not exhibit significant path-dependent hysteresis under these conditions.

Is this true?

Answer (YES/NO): NO